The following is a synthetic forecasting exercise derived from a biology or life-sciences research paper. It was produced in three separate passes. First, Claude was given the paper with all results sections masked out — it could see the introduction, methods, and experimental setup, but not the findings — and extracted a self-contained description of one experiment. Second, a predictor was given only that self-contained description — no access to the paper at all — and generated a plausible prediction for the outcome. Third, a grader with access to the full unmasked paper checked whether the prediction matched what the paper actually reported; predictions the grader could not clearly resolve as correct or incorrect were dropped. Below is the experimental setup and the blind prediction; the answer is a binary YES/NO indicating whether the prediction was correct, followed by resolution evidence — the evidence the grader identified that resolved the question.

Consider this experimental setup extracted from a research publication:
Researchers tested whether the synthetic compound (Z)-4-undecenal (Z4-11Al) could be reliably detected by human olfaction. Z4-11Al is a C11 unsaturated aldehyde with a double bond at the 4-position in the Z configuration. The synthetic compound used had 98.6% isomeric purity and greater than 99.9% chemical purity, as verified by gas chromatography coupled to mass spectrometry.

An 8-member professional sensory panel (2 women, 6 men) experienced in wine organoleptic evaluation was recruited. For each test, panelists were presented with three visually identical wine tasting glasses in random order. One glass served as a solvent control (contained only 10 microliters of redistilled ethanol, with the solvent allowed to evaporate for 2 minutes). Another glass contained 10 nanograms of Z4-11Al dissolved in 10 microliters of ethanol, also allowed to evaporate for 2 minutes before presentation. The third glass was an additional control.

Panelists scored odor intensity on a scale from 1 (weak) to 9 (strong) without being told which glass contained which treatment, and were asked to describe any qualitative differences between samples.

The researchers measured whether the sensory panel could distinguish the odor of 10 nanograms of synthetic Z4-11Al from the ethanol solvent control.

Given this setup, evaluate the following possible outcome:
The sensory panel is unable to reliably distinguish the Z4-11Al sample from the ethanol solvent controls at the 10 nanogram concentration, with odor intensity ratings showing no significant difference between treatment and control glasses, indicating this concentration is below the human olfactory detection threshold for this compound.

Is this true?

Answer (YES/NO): NO